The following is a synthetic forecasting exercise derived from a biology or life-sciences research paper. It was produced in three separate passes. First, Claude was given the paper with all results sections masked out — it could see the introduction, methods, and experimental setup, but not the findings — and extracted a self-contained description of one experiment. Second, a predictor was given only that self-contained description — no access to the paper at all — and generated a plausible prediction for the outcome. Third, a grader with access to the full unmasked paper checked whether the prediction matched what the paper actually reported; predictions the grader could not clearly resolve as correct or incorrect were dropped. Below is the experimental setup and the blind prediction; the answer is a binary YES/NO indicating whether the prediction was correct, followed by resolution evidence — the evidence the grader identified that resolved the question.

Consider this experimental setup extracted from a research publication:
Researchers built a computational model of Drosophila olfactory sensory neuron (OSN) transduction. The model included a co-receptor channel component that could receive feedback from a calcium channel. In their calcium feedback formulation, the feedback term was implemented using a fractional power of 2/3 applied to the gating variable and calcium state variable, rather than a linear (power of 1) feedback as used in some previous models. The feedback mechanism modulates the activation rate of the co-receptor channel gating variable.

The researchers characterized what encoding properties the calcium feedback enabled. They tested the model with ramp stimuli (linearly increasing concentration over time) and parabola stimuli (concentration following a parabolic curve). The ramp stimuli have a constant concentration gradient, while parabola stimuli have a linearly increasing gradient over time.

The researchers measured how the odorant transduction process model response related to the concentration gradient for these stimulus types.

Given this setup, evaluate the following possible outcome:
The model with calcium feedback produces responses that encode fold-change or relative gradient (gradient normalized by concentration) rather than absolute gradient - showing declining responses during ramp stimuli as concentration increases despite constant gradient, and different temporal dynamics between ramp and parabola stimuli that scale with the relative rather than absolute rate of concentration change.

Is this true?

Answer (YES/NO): NO